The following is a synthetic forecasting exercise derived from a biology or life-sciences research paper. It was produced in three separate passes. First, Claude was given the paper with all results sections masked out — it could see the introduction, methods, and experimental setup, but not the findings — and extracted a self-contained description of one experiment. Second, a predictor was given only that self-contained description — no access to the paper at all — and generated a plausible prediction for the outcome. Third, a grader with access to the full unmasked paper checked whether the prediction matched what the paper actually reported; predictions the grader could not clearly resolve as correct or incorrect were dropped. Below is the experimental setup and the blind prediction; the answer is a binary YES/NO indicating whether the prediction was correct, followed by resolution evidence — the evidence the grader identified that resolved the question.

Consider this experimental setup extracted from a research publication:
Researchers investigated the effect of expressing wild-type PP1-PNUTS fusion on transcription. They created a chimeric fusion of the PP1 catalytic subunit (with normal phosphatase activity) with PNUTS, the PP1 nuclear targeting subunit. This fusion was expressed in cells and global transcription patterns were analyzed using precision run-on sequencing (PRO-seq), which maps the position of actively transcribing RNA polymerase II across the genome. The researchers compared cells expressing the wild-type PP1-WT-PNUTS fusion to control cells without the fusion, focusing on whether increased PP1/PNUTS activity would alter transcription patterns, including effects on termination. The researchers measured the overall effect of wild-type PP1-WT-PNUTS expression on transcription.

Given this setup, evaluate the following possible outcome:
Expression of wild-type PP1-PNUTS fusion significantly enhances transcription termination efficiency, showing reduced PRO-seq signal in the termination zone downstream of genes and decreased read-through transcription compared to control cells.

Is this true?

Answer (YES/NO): NO